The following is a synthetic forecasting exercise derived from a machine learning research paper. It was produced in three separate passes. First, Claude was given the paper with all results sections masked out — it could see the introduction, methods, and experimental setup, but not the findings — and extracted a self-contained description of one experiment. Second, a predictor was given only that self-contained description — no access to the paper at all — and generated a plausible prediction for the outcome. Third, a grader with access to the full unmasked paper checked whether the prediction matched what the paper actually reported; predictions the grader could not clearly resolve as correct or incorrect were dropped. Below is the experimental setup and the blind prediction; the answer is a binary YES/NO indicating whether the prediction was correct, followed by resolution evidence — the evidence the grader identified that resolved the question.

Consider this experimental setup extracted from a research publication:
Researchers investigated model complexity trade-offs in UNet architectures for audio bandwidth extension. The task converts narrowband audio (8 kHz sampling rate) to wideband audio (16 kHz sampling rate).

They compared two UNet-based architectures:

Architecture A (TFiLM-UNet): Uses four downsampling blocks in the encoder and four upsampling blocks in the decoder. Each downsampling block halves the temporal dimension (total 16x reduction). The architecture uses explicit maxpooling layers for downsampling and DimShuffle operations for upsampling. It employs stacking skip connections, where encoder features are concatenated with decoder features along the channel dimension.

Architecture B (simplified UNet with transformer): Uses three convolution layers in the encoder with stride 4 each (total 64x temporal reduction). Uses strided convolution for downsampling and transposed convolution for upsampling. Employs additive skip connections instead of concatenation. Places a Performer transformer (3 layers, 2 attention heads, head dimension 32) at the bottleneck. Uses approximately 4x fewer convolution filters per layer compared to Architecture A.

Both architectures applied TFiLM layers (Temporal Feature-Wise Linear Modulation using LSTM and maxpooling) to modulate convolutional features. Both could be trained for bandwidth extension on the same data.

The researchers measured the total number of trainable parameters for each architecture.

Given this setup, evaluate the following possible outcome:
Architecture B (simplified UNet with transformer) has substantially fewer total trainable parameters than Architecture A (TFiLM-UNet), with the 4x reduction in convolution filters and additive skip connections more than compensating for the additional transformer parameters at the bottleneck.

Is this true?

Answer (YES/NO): YES